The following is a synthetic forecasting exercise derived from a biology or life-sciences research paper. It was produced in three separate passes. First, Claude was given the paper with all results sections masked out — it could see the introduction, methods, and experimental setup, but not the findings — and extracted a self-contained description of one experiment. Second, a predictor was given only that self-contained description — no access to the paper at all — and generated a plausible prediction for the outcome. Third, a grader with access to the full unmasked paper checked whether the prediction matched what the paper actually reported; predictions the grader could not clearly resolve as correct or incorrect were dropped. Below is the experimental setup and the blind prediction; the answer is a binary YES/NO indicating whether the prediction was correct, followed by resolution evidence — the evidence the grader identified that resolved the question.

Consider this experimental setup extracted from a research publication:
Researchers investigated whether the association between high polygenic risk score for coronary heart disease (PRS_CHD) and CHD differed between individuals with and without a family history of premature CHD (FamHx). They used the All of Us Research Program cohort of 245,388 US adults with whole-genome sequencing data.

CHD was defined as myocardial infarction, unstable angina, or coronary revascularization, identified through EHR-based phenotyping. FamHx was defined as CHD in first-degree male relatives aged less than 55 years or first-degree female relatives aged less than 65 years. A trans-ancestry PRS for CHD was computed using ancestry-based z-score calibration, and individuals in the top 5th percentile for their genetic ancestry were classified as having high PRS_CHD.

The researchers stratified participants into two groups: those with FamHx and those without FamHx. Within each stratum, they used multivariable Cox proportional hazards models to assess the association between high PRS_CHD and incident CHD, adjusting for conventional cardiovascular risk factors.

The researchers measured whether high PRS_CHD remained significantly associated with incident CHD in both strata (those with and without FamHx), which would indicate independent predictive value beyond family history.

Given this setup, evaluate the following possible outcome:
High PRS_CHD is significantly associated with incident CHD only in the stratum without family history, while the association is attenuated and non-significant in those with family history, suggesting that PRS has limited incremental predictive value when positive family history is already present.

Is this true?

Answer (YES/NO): NO